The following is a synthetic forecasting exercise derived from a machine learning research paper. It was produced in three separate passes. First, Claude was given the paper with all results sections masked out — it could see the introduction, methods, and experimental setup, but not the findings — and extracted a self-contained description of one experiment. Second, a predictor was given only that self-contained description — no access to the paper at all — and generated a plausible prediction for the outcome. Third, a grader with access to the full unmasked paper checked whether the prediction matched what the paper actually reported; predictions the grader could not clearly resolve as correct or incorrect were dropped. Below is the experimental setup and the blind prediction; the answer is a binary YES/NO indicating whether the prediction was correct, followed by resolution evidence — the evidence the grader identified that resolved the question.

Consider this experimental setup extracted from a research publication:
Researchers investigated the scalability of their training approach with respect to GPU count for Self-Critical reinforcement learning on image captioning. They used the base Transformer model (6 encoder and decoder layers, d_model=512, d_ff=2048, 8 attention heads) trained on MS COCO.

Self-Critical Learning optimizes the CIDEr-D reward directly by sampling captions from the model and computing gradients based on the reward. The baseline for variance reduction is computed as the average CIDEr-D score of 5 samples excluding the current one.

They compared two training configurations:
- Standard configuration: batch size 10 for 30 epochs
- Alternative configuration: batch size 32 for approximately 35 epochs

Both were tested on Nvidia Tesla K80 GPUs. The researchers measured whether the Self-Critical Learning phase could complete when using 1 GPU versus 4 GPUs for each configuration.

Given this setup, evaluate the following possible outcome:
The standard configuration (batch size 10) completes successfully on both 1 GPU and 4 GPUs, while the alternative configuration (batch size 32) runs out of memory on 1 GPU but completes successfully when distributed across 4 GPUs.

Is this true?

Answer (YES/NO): YES